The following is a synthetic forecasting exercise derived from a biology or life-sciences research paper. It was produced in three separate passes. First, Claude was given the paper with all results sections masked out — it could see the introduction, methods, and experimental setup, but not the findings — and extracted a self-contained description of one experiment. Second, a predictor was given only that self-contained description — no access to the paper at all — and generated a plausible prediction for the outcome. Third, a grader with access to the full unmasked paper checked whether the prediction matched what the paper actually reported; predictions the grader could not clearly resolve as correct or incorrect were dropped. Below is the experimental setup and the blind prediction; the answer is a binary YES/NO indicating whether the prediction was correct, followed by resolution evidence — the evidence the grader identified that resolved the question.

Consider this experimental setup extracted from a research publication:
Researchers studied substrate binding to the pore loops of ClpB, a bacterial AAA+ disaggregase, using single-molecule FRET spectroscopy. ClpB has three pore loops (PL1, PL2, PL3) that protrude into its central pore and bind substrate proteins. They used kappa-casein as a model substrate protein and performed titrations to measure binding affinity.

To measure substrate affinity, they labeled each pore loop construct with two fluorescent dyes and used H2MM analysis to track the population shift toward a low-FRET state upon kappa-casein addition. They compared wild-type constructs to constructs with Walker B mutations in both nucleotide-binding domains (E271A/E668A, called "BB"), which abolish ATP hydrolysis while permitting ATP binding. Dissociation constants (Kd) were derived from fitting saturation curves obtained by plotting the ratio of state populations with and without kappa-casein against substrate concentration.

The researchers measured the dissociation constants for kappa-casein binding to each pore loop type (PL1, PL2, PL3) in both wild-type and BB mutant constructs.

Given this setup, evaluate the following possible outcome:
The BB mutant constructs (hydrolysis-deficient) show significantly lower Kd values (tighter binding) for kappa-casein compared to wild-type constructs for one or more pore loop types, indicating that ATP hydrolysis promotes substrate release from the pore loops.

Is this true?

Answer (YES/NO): YES